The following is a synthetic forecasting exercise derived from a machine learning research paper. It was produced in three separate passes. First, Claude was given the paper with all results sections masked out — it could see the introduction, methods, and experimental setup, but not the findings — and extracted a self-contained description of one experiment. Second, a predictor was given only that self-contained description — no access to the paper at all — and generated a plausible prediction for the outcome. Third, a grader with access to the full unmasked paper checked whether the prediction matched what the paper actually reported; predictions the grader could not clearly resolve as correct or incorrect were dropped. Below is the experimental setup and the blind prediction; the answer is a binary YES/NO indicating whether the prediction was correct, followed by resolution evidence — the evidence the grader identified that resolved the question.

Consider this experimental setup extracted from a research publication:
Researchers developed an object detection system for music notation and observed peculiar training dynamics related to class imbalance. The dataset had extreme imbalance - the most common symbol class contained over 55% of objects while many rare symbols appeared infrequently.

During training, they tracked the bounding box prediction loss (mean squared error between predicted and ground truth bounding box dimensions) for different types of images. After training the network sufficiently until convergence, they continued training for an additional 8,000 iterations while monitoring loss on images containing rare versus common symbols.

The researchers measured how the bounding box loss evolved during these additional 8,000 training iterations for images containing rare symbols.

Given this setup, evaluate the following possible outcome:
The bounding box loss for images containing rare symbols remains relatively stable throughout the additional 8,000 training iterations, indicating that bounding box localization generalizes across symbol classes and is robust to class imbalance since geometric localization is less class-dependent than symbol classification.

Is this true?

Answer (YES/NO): NO